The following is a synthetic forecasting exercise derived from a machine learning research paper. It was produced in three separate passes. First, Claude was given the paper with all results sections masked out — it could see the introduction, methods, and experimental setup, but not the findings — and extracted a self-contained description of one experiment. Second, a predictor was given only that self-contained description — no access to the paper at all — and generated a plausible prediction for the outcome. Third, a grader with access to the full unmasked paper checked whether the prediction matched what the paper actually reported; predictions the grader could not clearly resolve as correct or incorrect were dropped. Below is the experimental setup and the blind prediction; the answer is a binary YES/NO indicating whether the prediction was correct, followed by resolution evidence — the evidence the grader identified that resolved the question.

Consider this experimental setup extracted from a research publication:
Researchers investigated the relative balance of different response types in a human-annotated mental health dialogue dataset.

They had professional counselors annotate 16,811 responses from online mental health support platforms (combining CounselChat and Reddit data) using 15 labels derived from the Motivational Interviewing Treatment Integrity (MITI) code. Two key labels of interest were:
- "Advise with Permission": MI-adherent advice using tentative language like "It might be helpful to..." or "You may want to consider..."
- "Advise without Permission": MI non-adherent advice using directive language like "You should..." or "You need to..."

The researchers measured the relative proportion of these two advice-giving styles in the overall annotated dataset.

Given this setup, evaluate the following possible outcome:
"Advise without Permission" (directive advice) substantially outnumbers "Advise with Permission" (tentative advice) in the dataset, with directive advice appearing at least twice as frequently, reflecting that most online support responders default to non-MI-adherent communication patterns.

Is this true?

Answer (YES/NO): YES